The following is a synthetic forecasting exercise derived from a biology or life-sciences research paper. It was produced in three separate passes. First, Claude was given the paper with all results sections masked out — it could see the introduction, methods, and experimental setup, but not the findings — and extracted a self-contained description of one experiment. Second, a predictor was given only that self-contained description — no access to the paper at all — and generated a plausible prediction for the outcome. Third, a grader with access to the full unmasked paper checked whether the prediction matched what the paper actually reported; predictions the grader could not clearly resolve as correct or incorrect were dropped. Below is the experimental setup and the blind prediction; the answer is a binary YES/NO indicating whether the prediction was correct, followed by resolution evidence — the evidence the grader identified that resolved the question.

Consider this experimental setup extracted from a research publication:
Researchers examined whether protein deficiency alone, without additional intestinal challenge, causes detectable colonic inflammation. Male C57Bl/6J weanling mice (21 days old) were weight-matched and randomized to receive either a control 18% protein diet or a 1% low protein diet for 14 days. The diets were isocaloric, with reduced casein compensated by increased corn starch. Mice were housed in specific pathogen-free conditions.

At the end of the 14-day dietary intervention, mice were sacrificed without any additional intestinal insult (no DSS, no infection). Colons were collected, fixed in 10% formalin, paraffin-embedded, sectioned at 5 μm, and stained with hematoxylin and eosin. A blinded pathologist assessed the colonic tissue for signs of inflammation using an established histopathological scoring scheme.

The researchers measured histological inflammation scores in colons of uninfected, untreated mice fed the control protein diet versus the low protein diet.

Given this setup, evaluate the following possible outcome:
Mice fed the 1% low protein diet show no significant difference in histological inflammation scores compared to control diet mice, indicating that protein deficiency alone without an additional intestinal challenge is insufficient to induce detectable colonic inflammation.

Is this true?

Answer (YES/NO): YES